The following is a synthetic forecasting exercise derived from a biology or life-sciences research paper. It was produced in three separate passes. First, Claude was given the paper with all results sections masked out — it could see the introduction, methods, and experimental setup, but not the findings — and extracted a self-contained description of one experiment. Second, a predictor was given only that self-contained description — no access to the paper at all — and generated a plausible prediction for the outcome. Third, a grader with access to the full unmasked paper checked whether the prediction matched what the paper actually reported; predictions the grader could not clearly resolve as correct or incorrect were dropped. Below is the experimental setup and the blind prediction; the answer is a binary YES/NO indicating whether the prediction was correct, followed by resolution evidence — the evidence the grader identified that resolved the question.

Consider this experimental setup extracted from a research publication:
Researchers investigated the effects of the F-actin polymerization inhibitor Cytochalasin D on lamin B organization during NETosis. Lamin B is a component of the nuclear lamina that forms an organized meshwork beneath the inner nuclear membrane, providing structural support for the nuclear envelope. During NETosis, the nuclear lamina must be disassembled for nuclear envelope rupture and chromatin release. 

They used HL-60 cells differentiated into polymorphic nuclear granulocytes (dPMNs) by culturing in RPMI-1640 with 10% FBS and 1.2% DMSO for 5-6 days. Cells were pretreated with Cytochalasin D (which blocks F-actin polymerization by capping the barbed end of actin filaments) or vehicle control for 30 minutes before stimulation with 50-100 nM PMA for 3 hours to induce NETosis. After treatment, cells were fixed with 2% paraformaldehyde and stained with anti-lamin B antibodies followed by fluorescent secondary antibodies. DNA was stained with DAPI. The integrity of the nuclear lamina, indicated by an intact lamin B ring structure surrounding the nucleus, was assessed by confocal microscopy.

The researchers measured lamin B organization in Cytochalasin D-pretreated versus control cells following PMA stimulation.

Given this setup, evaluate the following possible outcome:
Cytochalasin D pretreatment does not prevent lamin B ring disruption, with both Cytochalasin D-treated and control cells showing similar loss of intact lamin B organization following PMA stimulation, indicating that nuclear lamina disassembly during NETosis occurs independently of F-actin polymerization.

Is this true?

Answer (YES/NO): NO